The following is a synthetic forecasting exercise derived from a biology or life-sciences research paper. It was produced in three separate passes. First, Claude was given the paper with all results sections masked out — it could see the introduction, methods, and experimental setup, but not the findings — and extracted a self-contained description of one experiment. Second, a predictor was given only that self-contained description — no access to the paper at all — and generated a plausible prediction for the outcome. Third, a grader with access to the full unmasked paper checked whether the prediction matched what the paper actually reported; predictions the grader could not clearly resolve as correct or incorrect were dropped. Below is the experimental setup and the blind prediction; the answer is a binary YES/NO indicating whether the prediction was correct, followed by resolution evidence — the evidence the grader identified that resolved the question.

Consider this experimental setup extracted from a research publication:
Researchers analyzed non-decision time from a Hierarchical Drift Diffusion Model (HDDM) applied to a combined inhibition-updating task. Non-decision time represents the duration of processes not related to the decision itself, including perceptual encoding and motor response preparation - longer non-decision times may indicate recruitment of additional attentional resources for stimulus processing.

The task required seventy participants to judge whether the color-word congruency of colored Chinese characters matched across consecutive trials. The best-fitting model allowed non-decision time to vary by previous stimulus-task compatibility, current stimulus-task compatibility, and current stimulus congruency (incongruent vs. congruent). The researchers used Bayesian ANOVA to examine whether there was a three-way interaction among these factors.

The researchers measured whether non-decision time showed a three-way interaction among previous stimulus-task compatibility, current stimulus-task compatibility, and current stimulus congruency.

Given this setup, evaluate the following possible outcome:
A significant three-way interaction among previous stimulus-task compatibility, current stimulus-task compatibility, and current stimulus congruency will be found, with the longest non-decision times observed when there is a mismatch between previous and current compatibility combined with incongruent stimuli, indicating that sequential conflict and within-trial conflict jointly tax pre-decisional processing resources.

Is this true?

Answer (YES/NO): NO